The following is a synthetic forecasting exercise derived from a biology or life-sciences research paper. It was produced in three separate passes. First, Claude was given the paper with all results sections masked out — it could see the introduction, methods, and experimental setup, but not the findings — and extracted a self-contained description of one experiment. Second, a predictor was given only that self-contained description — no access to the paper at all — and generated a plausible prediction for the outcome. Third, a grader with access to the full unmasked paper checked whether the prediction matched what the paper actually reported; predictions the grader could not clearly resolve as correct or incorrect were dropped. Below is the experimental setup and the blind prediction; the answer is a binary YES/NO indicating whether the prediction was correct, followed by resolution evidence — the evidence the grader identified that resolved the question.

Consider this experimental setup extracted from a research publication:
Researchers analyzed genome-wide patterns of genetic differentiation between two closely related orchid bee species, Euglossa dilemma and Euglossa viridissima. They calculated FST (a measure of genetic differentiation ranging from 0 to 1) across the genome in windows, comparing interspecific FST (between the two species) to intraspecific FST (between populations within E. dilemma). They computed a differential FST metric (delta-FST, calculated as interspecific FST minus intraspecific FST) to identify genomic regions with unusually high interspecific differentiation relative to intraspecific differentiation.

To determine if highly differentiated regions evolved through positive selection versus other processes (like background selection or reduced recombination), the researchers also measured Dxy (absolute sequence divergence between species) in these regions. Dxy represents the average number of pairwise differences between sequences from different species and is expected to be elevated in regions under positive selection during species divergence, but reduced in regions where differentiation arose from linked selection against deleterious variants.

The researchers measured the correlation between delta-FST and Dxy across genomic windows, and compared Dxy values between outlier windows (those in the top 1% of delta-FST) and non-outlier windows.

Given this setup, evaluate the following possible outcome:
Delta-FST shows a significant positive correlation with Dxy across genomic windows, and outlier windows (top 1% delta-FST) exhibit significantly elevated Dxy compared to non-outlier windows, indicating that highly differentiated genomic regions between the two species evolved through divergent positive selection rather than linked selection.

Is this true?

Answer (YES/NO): NO